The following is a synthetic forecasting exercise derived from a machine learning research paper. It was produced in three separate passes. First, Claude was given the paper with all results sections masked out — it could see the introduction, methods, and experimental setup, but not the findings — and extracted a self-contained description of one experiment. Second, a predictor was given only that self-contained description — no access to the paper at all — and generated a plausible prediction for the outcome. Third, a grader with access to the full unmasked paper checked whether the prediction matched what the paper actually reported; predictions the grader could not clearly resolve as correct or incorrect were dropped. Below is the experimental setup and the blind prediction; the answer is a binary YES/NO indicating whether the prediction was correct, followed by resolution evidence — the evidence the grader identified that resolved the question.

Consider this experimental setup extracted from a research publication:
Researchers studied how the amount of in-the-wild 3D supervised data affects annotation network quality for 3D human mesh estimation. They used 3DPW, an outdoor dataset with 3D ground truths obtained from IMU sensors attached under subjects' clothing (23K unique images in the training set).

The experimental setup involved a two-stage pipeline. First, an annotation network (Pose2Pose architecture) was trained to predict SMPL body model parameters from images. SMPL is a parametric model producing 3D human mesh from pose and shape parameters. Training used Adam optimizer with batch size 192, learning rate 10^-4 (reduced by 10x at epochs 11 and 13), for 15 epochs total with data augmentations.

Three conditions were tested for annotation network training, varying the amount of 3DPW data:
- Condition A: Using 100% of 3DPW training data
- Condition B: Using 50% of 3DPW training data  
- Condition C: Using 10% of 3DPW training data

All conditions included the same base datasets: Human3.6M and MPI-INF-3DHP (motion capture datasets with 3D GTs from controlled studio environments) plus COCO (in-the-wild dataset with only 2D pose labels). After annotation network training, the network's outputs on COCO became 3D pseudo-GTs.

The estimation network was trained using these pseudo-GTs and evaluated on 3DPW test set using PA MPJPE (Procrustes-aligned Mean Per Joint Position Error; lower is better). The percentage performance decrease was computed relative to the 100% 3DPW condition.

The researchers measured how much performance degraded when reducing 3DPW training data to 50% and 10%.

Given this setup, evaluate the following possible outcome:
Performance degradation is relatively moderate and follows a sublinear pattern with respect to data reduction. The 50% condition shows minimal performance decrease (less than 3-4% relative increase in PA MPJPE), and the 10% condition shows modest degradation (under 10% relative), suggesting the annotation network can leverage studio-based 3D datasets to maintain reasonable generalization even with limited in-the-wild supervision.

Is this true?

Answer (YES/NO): NO